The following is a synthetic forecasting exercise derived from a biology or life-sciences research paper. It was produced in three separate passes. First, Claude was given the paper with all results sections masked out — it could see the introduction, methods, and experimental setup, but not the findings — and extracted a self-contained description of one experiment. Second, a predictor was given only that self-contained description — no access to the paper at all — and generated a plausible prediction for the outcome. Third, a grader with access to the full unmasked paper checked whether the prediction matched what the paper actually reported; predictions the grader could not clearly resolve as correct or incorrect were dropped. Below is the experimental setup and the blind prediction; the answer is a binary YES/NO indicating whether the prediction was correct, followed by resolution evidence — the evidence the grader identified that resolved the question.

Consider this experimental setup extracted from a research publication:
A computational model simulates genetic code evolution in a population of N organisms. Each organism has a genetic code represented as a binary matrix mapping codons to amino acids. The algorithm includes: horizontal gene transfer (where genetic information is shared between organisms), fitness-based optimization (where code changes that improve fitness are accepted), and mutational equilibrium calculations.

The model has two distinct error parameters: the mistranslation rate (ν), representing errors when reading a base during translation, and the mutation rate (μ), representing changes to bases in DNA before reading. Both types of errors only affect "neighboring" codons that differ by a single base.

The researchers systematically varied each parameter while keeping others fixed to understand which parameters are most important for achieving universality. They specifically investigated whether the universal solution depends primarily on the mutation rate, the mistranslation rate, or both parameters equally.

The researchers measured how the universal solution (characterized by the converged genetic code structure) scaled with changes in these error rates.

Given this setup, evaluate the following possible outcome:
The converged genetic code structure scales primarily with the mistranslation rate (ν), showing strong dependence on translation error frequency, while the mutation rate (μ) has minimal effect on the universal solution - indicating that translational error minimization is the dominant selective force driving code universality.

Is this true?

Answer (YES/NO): NO